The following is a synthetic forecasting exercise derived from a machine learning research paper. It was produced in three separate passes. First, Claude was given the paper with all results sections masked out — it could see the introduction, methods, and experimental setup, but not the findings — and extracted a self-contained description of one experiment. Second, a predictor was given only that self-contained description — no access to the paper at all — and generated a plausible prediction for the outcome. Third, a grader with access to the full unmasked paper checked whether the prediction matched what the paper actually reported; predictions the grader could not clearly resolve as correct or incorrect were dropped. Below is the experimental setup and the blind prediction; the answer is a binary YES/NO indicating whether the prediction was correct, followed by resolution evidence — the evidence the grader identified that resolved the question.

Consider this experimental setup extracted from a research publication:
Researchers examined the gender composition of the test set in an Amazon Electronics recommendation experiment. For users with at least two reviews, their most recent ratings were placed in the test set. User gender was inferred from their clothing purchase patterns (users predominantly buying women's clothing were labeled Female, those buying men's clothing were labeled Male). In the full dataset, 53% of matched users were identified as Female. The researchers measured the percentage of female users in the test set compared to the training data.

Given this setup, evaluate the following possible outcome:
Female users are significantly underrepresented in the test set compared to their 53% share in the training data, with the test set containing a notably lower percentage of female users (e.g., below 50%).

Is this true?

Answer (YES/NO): YES